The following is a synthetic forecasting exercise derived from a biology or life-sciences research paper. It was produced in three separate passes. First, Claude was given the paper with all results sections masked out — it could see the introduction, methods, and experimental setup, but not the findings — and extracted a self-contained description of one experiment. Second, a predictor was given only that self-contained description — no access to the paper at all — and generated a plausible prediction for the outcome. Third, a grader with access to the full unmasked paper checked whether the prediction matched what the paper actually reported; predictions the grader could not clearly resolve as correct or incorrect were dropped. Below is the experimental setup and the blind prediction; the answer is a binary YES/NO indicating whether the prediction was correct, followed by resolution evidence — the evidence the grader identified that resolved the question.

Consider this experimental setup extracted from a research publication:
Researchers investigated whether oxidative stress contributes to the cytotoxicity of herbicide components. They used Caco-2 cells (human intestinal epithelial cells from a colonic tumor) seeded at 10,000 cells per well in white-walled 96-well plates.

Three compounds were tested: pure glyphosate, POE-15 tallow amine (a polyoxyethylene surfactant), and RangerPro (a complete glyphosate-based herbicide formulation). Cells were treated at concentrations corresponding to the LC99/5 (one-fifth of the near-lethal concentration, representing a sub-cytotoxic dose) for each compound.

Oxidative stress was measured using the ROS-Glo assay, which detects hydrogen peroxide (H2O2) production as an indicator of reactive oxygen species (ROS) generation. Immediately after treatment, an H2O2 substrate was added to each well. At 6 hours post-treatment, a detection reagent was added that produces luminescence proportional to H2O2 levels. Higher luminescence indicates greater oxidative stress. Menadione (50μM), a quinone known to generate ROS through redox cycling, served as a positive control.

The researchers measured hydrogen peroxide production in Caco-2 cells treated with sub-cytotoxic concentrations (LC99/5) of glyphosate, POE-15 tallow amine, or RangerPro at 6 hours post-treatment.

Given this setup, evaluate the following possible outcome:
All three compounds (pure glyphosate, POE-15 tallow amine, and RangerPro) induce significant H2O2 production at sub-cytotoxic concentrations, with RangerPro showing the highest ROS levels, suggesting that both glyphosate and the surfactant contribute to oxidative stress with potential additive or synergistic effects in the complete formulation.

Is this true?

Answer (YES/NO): NO